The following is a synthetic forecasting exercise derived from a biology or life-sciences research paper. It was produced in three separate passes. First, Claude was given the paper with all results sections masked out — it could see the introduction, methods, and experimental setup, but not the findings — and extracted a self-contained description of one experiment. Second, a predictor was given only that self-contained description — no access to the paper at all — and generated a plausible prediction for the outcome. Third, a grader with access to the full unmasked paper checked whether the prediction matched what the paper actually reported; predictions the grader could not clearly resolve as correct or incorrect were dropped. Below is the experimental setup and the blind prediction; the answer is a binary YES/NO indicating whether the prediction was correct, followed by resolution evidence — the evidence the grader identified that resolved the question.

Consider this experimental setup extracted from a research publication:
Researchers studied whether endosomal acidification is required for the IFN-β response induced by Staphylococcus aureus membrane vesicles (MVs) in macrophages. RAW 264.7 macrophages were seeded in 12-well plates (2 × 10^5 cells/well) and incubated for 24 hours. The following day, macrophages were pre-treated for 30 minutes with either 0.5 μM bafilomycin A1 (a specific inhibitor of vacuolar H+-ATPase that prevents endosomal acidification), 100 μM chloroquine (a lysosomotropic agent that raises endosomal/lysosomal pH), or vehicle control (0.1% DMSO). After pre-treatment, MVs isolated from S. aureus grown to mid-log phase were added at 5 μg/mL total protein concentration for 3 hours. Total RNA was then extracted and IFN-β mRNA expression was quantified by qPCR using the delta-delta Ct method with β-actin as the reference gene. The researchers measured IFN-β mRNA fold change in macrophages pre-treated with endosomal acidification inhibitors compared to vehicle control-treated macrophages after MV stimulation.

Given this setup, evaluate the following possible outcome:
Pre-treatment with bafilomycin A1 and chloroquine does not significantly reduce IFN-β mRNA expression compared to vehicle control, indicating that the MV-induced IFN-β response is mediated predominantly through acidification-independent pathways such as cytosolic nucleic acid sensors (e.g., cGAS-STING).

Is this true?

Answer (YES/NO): NO